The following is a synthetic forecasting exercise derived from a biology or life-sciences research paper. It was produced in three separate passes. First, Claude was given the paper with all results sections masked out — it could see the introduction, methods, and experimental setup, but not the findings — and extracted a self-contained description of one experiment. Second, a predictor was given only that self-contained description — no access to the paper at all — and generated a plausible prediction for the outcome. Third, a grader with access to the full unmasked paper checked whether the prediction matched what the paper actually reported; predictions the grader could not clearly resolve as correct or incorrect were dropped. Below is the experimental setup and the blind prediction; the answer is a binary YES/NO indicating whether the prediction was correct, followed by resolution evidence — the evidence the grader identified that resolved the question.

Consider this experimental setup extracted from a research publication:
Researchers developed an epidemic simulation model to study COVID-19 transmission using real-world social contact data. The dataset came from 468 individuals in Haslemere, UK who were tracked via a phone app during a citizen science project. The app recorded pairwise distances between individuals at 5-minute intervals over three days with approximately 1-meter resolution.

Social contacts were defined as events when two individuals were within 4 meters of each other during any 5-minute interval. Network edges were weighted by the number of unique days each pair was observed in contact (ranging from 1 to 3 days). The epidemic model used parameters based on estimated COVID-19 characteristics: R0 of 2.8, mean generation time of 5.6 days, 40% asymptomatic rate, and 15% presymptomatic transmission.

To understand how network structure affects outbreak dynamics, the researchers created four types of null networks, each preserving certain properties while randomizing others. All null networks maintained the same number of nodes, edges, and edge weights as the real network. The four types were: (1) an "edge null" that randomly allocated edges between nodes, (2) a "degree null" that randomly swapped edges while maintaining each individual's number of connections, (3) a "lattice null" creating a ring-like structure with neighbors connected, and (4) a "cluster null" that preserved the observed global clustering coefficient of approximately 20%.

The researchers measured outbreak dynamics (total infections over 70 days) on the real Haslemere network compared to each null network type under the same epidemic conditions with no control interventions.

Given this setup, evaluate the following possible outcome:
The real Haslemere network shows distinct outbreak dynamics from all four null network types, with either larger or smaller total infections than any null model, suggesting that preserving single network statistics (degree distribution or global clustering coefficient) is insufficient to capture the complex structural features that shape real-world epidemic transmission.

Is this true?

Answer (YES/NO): NO